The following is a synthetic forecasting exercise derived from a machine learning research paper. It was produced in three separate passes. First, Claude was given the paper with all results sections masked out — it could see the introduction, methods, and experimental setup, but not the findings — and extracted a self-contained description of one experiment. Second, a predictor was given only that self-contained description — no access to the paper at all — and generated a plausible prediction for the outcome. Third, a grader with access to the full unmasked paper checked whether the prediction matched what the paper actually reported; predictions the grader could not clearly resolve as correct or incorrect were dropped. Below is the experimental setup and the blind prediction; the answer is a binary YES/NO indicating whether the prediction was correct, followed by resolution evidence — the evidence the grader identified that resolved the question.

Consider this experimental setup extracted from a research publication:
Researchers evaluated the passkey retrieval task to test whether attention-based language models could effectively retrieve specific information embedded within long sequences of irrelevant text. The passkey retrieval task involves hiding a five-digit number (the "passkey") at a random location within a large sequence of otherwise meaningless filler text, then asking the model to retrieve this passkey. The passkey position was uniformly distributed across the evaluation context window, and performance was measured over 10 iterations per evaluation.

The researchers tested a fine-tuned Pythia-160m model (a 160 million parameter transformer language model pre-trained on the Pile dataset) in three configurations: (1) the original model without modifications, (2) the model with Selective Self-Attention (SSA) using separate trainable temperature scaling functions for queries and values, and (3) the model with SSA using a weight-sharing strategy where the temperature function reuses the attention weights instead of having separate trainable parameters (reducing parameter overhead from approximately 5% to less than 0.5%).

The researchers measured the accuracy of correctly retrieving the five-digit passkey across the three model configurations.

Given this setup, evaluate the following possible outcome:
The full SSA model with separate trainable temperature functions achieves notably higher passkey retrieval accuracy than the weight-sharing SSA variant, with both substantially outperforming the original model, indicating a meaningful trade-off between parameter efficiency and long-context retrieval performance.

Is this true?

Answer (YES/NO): YES